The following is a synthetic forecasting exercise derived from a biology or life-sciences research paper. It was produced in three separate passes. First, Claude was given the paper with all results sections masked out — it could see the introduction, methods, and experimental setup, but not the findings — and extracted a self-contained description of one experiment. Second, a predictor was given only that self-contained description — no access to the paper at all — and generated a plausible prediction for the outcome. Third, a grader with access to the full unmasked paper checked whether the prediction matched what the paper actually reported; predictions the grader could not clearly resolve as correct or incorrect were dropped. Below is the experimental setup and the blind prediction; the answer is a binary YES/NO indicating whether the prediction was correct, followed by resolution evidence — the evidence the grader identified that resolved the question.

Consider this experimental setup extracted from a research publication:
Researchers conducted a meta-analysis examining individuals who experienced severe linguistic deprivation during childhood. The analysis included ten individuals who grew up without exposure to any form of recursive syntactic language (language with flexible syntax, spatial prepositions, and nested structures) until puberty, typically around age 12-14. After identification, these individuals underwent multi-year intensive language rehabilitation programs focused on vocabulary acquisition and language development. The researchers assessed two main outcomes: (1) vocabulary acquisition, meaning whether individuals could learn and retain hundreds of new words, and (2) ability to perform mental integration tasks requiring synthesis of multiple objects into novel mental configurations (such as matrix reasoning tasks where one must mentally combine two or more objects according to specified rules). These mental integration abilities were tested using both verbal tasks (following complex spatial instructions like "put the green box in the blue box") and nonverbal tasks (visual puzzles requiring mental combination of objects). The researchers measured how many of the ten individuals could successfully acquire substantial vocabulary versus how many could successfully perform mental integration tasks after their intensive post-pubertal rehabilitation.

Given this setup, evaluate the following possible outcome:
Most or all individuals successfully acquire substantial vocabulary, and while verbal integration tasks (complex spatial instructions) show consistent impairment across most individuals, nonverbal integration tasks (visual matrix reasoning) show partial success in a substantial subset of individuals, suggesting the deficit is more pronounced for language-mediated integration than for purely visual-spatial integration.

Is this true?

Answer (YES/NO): NO